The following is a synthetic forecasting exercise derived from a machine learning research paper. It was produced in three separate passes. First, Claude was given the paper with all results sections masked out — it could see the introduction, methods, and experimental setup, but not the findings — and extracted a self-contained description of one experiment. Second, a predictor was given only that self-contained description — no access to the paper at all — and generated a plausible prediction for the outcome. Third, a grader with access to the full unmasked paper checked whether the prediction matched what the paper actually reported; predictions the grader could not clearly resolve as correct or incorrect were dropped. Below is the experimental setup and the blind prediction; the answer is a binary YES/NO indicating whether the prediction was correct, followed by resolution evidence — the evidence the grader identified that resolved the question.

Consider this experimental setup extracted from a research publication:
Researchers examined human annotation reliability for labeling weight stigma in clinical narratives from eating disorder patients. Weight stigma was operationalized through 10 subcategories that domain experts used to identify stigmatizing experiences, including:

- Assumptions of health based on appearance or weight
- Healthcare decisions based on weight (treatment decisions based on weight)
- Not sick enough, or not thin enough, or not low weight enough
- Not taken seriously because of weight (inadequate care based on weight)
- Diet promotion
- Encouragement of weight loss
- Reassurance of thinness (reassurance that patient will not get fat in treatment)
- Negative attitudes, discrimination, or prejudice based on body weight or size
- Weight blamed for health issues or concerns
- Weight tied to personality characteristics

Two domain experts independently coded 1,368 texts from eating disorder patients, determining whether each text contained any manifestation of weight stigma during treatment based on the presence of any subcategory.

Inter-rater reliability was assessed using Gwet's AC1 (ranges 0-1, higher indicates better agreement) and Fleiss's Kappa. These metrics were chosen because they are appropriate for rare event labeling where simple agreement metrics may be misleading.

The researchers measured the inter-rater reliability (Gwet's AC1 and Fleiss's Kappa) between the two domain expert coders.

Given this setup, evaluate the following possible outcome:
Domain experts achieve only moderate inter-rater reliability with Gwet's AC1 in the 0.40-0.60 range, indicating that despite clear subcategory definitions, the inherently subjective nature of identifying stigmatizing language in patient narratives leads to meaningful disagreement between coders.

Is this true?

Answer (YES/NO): NO